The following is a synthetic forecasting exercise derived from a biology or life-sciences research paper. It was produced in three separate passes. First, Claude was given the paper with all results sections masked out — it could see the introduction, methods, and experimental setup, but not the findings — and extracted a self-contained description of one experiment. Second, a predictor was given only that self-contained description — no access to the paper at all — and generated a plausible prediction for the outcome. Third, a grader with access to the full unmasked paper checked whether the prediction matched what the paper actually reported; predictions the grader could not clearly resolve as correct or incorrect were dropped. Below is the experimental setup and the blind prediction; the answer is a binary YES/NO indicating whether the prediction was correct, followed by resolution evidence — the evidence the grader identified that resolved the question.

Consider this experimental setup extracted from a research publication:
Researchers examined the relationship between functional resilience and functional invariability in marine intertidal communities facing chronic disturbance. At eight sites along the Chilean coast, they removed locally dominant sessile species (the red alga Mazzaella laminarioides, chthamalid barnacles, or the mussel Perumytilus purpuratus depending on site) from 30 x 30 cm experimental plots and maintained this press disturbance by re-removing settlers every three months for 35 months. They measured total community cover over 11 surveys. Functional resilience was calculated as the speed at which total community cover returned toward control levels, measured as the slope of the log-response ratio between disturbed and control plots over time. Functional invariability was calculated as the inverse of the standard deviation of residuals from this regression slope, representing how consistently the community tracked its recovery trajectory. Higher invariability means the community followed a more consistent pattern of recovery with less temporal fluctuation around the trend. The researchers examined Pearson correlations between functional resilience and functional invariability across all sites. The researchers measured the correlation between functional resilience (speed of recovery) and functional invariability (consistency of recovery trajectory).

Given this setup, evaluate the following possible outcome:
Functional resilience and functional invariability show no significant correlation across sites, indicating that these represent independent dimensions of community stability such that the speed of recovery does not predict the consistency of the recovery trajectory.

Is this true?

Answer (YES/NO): NO